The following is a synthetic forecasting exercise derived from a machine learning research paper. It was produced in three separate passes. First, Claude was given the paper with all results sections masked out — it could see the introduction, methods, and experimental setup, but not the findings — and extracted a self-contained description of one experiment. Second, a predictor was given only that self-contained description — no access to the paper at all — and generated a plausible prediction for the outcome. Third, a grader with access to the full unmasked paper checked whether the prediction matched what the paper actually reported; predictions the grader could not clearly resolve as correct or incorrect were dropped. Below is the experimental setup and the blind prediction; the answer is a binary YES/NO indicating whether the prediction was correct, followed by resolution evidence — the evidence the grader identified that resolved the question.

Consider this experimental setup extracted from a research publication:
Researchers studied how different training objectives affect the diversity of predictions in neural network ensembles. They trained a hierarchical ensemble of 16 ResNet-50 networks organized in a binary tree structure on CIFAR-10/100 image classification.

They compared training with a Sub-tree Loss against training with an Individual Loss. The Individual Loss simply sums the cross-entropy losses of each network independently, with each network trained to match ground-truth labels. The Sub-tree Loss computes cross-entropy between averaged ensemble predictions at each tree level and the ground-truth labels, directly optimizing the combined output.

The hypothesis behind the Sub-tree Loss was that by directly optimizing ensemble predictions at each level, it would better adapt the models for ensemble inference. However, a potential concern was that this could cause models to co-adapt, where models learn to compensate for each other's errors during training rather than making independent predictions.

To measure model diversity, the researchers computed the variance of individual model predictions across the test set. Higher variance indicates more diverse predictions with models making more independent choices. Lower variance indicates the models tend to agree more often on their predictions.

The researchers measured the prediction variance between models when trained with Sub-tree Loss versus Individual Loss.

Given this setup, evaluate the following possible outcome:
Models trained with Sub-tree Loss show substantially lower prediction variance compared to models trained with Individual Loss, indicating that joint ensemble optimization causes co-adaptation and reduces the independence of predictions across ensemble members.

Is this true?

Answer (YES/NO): YES